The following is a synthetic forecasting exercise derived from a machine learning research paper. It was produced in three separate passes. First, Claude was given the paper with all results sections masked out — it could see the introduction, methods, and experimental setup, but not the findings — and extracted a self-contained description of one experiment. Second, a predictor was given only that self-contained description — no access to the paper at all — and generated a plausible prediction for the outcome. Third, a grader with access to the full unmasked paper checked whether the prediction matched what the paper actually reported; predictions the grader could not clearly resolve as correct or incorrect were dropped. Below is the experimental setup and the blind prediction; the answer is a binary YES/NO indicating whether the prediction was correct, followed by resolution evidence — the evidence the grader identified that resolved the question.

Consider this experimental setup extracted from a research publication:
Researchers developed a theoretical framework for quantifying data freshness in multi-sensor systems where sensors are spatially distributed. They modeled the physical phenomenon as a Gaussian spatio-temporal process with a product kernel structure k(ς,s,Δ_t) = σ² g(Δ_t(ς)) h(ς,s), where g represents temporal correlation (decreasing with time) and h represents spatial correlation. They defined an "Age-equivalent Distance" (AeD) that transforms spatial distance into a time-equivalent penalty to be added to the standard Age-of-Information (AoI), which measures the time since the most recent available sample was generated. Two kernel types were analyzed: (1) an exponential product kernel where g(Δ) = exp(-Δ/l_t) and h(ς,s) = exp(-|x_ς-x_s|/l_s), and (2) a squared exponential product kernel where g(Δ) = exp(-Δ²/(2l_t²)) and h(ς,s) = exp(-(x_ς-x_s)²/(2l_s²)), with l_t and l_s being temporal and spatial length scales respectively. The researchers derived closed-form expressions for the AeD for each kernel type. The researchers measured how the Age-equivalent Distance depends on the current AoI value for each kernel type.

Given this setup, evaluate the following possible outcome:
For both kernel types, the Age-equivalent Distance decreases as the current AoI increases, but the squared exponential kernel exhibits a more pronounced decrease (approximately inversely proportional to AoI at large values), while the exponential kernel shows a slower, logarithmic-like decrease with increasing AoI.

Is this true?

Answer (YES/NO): NO